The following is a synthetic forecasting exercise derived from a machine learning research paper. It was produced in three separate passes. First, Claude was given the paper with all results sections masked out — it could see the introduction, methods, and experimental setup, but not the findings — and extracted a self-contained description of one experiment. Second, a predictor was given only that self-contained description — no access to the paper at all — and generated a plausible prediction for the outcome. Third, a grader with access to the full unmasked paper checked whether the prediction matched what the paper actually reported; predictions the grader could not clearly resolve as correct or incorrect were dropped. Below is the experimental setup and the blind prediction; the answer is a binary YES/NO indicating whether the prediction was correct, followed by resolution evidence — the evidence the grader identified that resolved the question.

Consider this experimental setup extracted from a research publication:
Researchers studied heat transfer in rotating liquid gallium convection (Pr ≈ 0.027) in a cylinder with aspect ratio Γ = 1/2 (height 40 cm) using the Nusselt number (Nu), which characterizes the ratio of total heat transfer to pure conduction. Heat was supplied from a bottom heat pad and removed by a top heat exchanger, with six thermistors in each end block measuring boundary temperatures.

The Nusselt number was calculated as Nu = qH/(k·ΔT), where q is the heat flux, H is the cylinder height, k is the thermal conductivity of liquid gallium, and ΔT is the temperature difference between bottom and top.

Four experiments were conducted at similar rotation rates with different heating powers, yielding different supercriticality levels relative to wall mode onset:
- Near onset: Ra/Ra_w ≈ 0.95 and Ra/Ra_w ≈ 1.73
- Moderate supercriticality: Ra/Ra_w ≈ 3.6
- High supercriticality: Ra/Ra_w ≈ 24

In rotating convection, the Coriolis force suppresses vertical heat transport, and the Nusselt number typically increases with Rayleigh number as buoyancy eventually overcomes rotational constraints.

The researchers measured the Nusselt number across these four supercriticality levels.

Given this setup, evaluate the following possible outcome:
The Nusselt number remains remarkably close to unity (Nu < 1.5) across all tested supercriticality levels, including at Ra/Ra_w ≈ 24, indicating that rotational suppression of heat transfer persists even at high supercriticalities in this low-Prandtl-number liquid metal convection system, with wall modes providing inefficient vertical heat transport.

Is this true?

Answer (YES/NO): NO